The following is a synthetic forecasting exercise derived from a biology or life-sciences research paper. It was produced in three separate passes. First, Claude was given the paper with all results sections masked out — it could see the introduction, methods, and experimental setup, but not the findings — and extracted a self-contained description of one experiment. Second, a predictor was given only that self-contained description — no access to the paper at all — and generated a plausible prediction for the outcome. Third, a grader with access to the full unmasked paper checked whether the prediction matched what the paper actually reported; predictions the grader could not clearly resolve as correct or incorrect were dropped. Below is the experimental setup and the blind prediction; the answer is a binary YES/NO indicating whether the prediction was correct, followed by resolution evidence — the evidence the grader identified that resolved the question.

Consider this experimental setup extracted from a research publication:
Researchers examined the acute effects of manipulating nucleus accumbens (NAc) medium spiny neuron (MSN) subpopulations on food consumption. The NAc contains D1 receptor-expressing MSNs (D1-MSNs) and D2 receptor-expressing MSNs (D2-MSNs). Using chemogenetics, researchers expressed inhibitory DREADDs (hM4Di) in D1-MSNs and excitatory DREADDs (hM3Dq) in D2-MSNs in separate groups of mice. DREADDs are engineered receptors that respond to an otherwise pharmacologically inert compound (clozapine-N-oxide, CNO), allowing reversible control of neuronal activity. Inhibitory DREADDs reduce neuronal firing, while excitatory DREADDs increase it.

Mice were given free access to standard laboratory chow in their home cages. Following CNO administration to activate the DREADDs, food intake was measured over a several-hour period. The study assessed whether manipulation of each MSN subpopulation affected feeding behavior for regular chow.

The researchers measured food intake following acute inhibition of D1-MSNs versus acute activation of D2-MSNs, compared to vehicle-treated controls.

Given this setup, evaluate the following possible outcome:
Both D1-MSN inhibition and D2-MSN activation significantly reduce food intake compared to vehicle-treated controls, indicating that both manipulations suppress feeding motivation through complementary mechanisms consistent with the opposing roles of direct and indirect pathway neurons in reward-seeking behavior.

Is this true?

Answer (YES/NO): NO